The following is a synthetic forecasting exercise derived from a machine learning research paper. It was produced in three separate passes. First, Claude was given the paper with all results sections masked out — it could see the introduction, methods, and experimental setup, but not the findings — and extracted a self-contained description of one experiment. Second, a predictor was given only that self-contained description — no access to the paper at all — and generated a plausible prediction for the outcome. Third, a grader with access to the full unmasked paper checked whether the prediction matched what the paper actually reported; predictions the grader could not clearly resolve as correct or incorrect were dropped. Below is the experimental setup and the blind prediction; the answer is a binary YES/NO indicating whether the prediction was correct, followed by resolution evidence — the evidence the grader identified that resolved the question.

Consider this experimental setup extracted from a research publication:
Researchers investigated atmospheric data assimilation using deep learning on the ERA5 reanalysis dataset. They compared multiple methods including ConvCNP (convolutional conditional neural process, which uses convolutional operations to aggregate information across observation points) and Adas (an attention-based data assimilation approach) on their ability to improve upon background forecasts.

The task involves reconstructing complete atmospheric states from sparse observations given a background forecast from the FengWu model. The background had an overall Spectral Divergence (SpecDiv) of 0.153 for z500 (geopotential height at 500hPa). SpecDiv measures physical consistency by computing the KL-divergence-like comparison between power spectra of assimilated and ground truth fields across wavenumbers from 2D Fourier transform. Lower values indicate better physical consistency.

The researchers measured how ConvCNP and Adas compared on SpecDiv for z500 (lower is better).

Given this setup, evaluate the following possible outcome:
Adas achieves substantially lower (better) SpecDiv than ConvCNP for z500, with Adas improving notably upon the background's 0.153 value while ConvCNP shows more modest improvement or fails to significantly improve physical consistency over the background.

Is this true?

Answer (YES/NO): YES